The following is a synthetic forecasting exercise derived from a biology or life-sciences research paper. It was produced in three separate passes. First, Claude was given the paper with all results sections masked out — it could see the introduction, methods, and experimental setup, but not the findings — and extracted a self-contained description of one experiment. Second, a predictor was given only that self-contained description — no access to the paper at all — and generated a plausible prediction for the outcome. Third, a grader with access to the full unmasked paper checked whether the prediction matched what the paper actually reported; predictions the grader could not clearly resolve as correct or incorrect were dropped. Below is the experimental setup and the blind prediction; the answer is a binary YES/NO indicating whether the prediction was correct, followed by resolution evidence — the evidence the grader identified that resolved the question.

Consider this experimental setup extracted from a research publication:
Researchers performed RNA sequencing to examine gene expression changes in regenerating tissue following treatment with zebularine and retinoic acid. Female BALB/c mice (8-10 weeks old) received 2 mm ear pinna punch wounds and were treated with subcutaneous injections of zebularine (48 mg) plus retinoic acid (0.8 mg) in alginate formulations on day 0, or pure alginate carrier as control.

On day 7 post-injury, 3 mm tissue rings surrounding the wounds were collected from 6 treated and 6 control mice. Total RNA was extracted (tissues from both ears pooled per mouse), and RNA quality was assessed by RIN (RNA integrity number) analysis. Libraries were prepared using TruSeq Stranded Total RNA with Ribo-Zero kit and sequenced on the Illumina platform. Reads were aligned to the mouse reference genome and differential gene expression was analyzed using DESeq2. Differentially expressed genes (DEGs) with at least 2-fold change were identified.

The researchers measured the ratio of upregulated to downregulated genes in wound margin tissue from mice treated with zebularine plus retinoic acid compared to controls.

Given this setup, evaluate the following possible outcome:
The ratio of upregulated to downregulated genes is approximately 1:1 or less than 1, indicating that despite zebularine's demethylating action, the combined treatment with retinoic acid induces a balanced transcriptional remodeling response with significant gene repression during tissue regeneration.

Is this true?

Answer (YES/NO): YES